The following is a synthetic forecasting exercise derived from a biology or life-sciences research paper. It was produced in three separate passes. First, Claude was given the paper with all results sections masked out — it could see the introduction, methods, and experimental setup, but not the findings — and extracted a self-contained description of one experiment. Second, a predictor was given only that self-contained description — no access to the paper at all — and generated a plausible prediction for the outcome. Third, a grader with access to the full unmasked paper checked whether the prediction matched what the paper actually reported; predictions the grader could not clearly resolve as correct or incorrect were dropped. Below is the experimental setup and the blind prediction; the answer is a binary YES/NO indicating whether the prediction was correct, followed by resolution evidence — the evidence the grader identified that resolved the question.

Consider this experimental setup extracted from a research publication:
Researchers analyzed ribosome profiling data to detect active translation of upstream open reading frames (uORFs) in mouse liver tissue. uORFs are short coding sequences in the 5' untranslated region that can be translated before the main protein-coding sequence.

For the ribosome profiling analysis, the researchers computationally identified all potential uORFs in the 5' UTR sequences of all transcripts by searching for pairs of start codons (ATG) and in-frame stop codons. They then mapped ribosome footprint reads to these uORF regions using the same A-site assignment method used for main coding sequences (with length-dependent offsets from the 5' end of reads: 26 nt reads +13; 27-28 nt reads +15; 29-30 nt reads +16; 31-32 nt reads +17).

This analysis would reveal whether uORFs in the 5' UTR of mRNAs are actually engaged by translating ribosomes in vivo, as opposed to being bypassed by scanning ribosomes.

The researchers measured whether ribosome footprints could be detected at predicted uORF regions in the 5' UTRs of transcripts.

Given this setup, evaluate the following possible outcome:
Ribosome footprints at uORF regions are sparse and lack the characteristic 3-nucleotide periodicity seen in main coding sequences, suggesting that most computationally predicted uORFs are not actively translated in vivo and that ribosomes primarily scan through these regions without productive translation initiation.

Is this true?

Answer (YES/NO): NO